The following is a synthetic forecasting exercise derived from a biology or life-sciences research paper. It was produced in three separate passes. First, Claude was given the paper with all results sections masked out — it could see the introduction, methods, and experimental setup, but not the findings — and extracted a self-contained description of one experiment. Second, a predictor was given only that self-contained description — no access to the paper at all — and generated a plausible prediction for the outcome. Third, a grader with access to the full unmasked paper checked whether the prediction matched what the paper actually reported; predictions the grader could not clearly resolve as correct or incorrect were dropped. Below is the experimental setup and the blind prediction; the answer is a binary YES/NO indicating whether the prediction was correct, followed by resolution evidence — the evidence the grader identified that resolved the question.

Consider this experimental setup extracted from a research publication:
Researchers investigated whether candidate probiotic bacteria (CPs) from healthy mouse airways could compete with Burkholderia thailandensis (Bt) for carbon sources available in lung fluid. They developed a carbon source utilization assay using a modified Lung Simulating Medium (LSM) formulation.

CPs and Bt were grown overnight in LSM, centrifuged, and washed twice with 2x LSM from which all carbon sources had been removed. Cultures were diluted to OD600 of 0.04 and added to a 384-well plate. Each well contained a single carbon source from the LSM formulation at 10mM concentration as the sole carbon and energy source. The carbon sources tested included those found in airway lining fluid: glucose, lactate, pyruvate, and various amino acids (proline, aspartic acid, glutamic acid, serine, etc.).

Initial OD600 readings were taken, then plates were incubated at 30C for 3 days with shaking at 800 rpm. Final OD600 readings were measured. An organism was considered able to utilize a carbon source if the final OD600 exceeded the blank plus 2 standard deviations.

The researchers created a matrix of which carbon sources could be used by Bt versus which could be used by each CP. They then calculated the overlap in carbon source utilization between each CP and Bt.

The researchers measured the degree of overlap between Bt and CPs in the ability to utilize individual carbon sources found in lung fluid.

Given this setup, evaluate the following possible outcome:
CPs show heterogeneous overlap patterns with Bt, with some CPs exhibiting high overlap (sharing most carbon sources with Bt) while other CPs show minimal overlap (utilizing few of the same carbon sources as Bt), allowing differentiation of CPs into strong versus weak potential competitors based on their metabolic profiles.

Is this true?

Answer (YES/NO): YES